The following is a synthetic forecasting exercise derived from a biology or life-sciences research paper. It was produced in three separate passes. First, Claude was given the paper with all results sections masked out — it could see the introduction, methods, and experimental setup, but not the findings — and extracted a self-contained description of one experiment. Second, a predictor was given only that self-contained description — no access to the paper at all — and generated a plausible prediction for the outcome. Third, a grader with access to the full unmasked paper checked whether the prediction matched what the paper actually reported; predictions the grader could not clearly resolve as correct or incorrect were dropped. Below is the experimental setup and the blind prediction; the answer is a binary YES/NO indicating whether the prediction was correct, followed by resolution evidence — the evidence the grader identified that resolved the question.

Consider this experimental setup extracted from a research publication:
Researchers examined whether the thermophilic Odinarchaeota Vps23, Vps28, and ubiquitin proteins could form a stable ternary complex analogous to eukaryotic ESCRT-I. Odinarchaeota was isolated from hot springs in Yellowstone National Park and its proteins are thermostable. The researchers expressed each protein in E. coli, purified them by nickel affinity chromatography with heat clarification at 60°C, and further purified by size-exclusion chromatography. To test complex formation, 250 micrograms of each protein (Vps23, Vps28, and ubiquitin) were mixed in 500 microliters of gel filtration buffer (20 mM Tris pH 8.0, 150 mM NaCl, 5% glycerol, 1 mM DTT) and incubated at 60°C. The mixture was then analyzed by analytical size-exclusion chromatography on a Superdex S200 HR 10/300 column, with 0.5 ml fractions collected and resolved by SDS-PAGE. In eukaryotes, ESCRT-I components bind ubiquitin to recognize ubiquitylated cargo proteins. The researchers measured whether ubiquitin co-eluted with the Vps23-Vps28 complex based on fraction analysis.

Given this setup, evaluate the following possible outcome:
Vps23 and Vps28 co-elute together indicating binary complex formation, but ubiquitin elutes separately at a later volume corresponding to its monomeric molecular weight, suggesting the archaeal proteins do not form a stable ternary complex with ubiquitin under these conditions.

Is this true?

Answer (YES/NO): NO